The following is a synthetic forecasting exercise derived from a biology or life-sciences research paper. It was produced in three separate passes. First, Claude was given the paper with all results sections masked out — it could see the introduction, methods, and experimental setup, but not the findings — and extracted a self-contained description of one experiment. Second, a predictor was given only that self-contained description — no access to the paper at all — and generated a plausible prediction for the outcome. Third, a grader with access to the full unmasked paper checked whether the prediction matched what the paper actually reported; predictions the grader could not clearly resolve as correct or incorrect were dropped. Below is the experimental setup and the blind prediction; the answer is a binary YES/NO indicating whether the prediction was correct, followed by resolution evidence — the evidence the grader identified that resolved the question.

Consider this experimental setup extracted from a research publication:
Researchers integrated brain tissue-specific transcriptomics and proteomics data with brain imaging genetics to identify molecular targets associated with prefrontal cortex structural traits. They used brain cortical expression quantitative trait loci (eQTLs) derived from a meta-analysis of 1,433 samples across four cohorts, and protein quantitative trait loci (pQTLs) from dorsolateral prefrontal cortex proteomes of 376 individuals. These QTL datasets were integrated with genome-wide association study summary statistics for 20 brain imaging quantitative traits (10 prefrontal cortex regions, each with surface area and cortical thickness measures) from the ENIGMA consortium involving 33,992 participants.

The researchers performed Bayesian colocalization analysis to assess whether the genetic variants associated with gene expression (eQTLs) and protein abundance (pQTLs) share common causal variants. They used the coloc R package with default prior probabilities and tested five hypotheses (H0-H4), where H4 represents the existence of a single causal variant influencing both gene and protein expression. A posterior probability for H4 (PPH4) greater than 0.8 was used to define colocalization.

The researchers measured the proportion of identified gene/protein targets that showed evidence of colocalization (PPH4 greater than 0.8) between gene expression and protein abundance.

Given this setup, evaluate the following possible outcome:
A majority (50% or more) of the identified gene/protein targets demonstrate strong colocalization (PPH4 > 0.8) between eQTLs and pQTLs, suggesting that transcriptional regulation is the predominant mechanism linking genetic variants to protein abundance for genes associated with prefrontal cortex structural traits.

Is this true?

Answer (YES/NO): YES